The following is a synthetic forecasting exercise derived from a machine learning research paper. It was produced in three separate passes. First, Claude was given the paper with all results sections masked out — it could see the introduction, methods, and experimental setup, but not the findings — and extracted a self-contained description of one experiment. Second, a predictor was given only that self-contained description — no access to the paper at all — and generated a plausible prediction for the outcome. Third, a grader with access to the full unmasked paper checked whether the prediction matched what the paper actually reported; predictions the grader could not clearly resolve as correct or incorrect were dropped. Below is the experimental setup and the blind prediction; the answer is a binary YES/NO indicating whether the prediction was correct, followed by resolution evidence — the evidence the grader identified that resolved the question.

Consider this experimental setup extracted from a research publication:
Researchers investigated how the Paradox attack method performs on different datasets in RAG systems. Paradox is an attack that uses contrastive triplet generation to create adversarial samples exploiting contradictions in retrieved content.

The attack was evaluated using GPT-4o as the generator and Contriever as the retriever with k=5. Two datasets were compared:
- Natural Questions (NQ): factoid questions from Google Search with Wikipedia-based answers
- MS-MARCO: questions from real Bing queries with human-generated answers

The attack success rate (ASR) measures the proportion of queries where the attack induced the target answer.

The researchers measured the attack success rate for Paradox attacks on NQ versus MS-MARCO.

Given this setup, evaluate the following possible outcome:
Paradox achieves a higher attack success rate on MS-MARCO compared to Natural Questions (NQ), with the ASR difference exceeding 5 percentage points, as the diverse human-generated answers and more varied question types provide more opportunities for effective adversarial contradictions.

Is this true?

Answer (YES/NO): NO